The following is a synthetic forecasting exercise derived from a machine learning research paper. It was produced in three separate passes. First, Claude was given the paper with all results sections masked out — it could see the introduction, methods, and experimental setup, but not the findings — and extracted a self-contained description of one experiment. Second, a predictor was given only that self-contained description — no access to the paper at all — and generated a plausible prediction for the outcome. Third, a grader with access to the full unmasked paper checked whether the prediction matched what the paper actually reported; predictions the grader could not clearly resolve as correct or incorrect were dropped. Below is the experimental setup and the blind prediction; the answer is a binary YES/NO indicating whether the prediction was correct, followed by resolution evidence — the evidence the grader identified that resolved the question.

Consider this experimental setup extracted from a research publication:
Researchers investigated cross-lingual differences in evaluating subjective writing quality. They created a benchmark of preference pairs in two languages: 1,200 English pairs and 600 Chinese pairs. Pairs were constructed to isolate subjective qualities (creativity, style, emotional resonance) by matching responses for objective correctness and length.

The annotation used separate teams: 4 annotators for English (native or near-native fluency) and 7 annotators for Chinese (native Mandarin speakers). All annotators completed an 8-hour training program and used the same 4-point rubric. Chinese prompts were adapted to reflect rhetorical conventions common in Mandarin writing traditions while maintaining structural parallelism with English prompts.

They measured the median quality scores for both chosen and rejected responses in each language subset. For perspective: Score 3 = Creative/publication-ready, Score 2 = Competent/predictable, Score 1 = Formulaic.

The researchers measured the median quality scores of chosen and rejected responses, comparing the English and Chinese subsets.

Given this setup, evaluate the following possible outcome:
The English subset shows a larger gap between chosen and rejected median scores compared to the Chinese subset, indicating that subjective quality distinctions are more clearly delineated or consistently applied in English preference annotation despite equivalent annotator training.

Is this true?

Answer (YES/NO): NO